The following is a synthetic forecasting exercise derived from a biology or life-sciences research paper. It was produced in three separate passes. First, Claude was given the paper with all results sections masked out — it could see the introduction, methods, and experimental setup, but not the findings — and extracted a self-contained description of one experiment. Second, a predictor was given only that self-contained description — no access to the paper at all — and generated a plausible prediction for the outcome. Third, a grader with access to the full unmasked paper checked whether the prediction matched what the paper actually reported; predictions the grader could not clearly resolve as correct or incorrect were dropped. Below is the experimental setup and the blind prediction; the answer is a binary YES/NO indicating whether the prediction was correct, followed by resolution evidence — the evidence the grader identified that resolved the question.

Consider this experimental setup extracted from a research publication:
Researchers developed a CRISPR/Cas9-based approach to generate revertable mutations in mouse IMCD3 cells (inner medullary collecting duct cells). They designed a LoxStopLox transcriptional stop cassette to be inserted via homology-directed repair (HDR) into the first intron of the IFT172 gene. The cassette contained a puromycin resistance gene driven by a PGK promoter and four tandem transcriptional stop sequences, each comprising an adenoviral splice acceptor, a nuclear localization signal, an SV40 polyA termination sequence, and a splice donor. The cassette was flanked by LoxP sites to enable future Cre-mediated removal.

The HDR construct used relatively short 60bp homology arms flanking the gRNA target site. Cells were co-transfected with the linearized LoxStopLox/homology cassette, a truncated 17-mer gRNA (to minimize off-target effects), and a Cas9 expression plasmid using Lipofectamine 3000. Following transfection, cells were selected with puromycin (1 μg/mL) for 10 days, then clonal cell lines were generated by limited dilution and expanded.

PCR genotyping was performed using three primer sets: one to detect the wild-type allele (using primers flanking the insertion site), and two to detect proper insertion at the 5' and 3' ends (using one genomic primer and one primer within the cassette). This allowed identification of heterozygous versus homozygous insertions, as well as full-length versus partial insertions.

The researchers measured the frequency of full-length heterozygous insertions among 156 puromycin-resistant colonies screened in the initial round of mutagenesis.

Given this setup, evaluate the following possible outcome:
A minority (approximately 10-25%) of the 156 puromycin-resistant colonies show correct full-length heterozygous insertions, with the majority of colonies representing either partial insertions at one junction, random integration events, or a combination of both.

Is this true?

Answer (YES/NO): NO